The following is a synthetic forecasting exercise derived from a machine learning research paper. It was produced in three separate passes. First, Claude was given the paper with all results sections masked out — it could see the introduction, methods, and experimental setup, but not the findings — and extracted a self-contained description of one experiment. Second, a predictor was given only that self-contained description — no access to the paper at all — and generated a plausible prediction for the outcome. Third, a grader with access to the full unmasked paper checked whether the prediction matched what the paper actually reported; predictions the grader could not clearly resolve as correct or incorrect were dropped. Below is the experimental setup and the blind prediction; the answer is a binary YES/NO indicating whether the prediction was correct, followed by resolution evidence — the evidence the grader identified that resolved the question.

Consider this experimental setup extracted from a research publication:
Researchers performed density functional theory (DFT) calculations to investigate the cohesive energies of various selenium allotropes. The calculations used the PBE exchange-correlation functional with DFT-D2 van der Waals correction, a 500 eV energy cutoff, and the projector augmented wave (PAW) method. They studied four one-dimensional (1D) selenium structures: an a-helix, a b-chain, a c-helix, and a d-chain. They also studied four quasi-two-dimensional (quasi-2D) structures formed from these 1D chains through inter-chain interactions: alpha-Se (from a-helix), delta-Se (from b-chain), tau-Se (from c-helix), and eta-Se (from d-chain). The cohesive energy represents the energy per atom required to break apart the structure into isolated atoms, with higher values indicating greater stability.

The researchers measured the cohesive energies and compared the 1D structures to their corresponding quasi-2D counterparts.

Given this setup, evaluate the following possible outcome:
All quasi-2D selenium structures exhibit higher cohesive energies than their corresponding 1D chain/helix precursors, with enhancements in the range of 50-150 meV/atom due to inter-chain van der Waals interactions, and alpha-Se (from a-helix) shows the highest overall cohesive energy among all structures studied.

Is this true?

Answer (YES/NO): NO